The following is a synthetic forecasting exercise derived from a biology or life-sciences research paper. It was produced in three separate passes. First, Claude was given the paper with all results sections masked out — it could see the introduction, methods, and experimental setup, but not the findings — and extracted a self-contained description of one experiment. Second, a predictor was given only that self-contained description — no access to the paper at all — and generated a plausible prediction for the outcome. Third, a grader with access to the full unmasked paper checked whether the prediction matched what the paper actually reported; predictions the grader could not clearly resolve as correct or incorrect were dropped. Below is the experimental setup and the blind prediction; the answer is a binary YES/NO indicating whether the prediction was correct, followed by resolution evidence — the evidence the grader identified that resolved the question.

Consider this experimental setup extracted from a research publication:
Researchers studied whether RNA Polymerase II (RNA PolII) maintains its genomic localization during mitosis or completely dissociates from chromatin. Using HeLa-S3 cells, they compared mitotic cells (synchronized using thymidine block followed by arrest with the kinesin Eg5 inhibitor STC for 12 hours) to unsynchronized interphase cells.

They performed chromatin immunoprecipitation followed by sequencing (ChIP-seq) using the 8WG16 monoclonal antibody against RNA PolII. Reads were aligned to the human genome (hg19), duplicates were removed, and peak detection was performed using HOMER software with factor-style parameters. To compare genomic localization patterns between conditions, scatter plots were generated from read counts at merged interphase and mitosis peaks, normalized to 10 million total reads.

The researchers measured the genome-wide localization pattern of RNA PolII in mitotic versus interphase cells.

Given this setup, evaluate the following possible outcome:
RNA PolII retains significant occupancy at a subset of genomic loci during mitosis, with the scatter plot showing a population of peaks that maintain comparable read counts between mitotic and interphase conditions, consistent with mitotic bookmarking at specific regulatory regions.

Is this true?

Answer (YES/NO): NO